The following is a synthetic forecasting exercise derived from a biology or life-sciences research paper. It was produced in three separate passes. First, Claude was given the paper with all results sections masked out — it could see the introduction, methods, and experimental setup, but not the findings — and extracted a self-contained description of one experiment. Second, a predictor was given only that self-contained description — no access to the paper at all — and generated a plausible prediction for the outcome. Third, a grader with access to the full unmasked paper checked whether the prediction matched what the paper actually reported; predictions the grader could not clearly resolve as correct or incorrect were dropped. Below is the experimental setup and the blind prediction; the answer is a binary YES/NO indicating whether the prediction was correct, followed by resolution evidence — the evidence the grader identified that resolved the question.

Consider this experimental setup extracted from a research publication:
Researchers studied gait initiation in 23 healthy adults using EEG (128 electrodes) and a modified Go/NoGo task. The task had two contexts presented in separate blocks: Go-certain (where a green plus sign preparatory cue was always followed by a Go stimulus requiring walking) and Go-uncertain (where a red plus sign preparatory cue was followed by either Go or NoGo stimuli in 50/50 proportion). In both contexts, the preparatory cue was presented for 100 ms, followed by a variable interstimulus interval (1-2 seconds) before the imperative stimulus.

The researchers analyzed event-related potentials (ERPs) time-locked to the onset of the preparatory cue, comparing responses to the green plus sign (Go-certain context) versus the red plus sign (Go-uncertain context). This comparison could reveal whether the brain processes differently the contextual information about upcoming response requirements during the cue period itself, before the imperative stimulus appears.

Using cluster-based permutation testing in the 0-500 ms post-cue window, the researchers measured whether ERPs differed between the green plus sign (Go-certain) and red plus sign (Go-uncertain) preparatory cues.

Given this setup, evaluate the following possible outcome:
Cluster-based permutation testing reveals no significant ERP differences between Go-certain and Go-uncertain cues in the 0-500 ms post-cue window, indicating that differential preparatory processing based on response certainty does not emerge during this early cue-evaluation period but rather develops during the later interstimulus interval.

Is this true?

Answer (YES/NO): NO